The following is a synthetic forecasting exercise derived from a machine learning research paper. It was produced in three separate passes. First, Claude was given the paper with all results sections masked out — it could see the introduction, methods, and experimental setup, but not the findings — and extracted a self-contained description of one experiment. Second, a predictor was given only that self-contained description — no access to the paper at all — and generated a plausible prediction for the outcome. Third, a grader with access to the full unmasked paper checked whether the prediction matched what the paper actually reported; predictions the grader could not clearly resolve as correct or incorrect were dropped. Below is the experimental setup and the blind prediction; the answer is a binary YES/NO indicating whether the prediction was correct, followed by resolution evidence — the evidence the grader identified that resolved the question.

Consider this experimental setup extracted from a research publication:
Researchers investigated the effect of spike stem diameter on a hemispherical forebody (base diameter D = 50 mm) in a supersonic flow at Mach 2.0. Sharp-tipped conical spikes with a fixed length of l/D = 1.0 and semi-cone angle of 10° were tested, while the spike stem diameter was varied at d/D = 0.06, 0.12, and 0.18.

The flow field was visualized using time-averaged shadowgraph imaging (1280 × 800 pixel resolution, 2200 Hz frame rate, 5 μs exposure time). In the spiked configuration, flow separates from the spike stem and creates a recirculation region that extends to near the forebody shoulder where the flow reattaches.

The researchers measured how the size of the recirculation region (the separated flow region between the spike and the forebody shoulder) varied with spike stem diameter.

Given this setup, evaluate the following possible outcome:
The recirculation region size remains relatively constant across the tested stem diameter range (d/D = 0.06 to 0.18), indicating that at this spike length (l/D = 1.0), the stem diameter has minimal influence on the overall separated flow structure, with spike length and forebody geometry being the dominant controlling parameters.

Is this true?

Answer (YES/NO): YES